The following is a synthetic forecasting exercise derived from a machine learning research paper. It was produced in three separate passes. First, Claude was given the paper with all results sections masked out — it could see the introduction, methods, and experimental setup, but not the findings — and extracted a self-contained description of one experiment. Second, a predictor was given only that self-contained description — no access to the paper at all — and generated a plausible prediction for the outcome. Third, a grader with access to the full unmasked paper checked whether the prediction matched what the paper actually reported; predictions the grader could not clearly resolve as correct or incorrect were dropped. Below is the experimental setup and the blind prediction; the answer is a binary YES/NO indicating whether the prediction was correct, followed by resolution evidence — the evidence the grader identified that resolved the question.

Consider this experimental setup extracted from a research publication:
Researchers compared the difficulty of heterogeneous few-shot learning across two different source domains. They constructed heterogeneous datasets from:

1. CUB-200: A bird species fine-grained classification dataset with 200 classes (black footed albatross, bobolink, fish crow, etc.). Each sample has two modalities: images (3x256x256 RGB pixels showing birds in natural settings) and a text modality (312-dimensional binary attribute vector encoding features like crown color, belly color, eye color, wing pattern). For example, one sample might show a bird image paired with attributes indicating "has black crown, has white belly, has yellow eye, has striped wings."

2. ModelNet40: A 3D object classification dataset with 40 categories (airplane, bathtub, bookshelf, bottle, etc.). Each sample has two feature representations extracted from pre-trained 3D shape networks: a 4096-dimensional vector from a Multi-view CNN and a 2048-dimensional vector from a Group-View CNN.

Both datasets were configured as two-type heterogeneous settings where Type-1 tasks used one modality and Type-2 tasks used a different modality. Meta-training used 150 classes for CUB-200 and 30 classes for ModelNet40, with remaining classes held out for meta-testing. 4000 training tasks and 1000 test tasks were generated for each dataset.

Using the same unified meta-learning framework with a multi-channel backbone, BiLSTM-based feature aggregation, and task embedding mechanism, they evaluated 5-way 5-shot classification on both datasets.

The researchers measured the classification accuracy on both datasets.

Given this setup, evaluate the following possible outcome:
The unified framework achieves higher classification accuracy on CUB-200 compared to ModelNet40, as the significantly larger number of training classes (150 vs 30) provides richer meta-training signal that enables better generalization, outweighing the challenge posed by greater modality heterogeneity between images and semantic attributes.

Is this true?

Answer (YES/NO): NO